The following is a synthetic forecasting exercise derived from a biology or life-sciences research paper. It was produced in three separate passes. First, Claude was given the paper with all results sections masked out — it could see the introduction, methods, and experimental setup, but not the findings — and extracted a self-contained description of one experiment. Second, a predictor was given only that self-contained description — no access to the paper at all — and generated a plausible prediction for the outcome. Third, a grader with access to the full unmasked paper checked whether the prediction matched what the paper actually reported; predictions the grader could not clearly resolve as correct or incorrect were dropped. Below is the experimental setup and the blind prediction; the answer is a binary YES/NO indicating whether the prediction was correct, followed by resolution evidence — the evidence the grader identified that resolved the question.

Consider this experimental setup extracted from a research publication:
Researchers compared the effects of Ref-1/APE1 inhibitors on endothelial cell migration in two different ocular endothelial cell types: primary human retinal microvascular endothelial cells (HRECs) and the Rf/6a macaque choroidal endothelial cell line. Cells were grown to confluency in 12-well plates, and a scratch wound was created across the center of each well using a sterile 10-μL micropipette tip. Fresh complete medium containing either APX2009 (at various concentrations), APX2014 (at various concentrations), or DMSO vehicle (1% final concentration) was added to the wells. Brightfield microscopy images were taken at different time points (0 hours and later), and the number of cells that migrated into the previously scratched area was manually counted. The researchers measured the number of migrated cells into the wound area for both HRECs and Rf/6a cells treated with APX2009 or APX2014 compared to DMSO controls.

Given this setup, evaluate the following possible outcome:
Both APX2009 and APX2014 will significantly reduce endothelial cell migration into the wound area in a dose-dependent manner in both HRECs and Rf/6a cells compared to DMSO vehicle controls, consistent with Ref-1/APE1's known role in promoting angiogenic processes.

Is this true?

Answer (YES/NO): YES